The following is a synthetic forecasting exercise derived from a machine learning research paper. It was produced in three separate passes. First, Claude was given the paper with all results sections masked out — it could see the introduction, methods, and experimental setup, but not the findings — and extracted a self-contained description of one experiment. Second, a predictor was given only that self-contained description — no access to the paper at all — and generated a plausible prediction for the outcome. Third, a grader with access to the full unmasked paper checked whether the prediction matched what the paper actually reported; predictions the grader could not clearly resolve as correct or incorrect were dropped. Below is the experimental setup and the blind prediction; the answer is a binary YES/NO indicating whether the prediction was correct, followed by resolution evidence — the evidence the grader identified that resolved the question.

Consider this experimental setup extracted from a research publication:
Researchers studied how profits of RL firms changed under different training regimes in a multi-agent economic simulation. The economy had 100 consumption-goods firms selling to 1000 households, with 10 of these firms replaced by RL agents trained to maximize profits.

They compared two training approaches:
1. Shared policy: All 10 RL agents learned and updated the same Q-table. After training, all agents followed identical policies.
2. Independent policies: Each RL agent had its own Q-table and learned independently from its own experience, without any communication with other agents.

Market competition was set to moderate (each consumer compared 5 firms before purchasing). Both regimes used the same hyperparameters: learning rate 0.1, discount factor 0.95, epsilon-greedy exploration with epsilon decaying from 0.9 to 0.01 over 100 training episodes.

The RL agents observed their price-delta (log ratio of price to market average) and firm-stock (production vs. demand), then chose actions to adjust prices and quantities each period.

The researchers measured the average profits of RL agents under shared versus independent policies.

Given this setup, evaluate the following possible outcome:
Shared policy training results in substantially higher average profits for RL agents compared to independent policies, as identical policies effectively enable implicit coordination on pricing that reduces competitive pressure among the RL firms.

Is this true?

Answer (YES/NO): NO